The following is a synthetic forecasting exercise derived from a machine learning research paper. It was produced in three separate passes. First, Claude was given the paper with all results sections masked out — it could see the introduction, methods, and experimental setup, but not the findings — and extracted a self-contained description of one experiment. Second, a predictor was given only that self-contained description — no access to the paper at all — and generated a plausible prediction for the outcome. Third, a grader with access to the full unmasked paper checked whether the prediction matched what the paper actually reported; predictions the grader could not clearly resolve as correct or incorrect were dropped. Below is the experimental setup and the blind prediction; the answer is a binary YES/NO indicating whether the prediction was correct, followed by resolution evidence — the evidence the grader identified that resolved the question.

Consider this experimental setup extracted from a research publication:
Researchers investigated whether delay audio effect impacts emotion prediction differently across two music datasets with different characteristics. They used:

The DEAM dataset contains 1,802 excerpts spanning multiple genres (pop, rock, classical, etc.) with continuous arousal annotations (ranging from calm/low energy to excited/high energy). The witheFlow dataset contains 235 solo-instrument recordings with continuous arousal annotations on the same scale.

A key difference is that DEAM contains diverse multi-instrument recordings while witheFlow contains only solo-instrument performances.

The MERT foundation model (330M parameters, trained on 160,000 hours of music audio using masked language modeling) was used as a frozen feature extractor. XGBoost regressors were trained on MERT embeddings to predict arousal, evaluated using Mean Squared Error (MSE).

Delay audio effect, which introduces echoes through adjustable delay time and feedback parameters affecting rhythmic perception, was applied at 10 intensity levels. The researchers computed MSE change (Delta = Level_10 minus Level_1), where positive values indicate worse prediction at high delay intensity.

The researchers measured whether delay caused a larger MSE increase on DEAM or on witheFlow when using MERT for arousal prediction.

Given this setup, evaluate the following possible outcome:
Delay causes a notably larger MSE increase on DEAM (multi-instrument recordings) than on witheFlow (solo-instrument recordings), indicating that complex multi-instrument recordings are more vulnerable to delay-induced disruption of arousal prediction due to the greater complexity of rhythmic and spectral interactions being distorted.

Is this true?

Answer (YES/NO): NO